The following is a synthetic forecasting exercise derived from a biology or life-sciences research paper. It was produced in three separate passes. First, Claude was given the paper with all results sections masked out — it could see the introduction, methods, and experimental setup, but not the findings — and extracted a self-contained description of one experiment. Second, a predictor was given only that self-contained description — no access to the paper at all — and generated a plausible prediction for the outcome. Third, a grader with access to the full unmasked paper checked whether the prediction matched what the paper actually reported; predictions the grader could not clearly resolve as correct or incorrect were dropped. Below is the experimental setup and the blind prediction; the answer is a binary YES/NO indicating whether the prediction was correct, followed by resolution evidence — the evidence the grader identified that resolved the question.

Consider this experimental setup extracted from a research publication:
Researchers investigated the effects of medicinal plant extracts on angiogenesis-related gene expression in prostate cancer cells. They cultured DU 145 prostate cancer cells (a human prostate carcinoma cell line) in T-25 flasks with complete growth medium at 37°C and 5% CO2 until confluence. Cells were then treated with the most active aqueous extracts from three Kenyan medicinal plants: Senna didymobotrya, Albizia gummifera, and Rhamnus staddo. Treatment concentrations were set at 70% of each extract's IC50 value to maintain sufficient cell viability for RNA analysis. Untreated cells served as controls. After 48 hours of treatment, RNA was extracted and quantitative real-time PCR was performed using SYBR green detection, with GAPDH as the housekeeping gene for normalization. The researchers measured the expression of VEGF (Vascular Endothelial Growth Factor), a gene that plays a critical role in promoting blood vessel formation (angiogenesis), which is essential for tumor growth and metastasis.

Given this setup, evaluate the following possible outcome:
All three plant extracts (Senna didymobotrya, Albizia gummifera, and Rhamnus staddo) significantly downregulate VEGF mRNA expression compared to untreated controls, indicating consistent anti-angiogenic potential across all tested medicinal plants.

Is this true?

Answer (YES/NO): YES